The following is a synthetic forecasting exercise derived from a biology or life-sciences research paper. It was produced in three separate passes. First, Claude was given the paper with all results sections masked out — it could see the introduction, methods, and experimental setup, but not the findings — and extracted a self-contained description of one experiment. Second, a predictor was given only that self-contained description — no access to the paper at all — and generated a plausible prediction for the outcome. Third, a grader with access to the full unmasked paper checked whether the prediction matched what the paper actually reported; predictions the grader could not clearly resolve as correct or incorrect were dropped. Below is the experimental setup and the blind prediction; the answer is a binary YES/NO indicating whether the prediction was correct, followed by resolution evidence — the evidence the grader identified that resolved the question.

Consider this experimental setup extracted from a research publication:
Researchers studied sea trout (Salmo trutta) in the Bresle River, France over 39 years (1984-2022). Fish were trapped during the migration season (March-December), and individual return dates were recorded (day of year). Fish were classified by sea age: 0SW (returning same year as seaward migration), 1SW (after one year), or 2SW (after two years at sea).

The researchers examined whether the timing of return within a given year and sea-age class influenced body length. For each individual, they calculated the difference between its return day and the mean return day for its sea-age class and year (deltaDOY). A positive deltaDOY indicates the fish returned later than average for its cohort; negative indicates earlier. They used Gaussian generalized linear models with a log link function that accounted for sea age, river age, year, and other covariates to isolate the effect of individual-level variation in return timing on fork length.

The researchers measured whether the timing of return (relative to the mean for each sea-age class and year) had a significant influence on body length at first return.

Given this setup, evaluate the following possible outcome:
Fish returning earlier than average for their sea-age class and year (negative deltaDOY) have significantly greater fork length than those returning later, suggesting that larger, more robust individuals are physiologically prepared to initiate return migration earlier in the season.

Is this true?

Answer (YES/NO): NO